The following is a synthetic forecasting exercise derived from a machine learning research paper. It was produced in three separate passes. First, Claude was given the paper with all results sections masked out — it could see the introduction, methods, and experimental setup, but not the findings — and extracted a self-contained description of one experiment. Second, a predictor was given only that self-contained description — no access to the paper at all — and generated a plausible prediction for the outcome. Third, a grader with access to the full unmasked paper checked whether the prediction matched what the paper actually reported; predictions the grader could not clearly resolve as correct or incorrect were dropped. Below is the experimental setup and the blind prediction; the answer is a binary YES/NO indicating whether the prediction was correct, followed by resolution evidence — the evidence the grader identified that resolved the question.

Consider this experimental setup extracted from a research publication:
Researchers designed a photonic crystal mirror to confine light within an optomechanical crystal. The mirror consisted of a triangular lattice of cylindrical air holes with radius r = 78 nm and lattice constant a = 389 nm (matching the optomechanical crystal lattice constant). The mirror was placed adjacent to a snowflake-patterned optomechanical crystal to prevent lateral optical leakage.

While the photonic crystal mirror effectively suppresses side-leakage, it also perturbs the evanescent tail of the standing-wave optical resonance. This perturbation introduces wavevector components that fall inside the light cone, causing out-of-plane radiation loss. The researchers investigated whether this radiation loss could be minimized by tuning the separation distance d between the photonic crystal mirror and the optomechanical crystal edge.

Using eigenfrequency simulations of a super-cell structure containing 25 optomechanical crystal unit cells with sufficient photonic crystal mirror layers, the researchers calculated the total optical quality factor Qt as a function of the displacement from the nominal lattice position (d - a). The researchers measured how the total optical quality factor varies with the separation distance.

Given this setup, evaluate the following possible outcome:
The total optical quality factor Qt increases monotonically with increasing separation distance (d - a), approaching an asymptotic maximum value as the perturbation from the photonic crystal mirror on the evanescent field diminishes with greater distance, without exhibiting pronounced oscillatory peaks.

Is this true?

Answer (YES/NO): NO